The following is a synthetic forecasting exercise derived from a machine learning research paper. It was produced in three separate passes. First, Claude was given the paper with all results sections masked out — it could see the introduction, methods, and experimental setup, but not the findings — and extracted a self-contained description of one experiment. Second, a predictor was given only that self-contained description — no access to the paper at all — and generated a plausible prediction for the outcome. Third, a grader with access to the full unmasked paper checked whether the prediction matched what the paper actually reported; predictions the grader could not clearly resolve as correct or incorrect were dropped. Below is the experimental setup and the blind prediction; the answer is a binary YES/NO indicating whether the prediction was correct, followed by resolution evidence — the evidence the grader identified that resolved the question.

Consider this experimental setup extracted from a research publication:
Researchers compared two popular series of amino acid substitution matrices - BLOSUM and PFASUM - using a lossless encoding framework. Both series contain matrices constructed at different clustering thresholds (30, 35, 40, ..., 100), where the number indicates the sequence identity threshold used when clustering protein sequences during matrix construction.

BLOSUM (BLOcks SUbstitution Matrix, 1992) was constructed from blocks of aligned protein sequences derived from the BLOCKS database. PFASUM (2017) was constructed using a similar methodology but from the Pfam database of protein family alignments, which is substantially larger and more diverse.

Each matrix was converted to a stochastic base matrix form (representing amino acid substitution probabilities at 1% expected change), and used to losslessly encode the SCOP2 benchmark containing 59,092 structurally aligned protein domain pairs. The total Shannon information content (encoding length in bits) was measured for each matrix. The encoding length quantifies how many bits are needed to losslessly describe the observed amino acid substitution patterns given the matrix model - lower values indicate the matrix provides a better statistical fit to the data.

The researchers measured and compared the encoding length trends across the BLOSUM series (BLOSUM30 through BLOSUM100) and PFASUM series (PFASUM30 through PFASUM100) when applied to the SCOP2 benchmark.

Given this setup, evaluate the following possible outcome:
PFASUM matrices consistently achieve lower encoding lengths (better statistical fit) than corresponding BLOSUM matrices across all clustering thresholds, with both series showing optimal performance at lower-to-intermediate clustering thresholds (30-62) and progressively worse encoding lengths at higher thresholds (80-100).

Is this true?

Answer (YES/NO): NO